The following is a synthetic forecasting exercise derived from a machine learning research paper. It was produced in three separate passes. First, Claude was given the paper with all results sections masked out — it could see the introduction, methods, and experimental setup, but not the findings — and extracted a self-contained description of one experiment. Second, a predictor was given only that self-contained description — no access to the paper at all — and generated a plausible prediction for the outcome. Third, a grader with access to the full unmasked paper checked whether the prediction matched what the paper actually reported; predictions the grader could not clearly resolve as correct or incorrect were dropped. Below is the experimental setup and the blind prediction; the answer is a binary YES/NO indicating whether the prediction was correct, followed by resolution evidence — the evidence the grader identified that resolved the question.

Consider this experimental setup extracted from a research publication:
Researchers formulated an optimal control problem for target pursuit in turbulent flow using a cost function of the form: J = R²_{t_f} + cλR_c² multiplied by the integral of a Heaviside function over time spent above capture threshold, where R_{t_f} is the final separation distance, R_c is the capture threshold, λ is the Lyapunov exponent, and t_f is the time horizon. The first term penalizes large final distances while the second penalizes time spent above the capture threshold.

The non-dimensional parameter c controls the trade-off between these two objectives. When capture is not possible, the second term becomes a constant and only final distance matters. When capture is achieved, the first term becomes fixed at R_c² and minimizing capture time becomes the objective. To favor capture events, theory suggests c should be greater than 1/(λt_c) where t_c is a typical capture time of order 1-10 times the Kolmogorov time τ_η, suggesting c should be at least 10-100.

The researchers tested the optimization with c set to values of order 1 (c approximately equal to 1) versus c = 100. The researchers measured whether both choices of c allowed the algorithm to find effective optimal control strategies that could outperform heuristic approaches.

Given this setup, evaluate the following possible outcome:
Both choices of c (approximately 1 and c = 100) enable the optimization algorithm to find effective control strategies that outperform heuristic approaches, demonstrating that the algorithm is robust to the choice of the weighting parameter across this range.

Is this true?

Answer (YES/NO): NO